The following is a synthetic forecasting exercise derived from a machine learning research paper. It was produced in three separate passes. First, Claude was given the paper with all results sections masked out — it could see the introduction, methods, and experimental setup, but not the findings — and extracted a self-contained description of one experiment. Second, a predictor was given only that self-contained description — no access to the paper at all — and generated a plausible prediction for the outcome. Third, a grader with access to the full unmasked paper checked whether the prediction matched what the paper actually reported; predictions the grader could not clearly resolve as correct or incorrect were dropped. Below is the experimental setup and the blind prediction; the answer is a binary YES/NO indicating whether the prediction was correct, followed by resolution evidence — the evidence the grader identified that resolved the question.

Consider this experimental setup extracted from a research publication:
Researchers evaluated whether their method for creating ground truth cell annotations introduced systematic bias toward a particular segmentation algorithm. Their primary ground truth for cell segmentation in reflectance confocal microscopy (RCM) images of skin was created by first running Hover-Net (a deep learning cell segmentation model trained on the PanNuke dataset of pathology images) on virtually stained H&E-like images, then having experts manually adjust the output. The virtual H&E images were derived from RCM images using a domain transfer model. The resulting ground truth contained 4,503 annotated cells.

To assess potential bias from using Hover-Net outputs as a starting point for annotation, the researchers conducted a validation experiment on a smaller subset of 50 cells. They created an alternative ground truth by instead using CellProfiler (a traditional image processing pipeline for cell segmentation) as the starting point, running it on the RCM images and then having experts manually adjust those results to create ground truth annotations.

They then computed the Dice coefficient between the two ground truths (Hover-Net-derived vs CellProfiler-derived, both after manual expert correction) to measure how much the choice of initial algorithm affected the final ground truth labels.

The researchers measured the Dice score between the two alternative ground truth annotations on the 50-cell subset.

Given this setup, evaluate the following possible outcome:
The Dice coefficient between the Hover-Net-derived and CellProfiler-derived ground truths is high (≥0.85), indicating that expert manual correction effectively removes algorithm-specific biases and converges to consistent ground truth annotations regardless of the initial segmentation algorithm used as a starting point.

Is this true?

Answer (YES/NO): YES